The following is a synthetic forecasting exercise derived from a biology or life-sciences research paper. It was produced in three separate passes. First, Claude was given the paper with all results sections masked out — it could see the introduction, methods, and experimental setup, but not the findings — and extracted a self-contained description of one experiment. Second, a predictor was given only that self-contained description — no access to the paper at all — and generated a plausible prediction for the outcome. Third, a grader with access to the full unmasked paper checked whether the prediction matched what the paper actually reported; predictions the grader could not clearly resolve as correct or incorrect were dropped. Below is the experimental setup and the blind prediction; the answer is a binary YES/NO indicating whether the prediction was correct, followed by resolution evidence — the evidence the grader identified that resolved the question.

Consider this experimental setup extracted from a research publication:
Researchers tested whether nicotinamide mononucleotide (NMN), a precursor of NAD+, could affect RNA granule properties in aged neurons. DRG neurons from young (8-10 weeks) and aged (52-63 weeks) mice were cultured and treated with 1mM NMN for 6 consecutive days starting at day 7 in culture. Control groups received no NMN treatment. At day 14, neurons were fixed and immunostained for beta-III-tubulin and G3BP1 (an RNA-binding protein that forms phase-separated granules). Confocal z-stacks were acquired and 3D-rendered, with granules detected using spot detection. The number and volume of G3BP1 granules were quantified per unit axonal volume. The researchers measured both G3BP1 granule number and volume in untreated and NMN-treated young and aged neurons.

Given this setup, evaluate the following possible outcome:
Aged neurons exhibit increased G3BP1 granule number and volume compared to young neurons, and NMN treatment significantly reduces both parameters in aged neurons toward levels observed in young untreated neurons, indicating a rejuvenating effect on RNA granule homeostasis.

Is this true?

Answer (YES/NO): NO